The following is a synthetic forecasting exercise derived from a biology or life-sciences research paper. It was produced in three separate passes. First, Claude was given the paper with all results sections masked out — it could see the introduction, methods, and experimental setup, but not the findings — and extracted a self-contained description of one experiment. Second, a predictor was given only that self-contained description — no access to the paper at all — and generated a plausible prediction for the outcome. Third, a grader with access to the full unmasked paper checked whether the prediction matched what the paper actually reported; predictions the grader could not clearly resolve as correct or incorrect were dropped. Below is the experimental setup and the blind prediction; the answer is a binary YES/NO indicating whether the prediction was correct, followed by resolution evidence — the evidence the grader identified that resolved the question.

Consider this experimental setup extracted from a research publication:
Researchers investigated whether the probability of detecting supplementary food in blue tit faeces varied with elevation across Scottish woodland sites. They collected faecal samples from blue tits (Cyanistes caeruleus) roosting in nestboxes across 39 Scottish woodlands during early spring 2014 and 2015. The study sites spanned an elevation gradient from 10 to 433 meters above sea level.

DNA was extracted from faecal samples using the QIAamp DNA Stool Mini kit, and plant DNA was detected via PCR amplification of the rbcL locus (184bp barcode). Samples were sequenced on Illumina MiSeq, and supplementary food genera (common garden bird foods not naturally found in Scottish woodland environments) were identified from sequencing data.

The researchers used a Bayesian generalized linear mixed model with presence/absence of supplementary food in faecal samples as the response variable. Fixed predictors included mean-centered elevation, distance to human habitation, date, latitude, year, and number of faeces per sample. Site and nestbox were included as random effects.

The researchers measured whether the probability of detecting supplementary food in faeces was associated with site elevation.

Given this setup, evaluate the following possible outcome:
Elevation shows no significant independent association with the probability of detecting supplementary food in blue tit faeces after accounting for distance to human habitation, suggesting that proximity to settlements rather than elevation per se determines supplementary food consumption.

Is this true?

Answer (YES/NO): YES